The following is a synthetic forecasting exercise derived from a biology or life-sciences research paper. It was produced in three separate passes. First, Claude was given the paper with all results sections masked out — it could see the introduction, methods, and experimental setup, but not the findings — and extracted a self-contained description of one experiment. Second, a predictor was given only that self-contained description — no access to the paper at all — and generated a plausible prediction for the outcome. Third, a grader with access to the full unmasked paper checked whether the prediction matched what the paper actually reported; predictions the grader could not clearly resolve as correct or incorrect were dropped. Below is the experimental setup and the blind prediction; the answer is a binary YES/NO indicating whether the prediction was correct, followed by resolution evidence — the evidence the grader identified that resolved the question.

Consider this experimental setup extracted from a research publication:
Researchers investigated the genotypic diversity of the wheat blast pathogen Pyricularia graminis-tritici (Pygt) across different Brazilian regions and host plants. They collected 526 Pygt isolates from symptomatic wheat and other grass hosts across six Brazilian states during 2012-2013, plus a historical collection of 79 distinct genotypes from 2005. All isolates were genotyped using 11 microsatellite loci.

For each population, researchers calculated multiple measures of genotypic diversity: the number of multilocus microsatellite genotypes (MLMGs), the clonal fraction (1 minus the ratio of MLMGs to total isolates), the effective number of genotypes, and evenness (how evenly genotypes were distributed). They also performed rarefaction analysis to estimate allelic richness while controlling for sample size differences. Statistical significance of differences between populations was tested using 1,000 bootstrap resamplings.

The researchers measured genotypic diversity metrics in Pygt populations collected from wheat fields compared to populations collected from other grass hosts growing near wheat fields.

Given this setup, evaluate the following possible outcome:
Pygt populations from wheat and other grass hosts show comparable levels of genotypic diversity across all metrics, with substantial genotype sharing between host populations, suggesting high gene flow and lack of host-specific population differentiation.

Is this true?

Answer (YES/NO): YES